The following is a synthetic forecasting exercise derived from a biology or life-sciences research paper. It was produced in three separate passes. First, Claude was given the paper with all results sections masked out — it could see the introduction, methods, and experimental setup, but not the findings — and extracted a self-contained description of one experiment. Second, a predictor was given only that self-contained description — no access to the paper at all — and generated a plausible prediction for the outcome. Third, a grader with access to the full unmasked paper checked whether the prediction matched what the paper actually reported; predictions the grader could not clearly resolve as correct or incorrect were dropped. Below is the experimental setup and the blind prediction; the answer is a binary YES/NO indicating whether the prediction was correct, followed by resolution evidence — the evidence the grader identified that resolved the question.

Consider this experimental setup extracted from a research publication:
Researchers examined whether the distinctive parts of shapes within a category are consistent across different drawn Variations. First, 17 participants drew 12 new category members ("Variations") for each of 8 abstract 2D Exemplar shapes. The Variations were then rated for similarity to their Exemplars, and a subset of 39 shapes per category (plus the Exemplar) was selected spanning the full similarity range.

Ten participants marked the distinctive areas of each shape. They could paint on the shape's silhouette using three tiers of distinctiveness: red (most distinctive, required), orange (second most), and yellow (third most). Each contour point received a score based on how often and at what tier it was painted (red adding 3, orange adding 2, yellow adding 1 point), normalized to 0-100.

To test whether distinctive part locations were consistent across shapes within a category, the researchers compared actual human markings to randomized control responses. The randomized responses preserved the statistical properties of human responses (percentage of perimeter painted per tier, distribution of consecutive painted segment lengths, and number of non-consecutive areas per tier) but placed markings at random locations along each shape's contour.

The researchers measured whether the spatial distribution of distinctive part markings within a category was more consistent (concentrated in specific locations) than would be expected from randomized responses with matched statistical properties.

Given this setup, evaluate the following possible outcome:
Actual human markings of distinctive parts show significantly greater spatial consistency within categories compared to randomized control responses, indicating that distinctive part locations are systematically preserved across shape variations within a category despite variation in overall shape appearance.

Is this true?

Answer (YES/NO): YES